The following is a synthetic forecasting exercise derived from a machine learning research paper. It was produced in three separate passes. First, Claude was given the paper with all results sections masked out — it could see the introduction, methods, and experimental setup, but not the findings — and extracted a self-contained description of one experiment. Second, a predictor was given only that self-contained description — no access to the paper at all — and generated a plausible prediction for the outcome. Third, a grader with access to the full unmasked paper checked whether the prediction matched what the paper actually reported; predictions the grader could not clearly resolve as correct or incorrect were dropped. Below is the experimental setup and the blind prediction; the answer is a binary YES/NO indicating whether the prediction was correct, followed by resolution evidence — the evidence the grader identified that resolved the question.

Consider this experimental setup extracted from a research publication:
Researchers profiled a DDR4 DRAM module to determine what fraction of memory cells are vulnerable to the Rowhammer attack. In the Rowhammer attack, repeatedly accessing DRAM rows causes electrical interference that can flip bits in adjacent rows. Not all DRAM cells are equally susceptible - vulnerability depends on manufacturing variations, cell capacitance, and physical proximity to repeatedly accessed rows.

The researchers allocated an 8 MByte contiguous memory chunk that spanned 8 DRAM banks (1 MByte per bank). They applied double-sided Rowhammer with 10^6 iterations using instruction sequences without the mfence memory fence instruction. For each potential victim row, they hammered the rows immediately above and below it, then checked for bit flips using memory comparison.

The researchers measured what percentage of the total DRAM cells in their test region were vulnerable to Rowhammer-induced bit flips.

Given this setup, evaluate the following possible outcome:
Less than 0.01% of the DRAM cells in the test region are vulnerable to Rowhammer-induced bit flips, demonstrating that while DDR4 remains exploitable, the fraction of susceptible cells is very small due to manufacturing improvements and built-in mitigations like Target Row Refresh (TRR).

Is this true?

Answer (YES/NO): NO